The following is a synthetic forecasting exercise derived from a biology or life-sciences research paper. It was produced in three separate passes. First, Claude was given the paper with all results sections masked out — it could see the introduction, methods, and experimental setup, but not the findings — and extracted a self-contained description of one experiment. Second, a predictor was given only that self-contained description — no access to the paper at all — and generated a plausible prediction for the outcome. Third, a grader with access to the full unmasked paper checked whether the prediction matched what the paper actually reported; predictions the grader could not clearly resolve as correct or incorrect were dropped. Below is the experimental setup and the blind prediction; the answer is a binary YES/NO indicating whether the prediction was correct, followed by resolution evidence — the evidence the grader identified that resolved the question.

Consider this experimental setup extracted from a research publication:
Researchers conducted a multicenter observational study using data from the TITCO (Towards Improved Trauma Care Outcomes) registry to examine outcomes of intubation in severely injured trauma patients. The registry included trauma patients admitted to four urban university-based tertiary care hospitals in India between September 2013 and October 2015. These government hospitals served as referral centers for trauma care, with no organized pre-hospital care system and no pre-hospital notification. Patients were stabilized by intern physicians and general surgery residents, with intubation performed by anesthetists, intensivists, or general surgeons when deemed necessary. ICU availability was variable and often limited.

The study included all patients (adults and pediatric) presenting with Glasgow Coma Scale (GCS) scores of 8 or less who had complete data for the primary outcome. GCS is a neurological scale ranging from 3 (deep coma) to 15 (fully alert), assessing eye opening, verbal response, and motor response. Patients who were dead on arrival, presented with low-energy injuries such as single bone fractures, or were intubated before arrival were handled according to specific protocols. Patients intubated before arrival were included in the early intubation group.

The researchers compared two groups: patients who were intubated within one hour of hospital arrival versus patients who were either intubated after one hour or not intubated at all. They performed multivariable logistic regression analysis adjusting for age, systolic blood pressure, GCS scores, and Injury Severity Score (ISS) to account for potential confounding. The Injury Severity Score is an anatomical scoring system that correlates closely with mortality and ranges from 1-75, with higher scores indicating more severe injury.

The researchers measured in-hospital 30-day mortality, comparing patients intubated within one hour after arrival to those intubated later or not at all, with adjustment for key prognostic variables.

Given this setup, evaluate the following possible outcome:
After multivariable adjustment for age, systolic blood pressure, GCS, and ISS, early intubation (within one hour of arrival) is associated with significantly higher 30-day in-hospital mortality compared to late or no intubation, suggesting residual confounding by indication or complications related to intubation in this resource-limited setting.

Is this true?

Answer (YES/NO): NO